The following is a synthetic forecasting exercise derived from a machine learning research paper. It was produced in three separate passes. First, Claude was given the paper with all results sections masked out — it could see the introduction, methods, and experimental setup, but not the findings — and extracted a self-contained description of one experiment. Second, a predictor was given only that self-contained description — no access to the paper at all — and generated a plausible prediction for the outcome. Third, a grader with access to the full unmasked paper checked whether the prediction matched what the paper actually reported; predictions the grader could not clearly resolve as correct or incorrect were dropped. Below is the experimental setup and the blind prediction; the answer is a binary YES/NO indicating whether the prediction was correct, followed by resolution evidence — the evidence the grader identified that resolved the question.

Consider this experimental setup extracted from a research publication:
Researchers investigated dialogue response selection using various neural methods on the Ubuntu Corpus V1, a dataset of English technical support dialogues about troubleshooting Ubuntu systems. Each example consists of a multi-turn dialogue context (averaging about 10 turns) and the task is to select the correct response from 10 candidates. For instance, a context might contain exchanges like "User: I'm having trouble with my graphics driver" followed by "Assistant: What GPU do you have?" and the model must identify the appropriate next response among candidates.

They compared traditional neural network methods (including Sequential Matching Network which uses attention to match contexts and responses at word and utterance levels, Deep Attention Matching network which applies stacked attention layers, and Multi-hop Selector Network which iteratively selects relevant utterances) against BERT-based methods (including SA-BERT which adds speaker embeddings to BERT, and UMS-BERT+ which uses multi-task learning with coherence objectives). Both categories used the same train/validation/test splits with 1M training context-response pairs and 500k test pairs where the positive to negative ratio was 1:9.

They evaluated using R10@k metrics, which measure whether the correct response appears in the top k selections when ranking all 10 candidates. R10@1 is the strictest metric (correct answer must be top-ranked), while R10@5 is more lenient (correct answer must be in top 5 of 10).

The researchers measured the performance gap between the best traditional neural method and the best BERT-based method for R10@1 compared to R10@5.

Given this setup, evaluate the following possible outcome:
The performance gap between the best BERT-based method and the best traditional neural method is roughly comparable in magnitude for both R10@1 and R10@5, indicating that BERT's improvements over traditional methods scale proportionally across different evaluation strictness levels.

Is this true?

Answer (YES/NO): NO